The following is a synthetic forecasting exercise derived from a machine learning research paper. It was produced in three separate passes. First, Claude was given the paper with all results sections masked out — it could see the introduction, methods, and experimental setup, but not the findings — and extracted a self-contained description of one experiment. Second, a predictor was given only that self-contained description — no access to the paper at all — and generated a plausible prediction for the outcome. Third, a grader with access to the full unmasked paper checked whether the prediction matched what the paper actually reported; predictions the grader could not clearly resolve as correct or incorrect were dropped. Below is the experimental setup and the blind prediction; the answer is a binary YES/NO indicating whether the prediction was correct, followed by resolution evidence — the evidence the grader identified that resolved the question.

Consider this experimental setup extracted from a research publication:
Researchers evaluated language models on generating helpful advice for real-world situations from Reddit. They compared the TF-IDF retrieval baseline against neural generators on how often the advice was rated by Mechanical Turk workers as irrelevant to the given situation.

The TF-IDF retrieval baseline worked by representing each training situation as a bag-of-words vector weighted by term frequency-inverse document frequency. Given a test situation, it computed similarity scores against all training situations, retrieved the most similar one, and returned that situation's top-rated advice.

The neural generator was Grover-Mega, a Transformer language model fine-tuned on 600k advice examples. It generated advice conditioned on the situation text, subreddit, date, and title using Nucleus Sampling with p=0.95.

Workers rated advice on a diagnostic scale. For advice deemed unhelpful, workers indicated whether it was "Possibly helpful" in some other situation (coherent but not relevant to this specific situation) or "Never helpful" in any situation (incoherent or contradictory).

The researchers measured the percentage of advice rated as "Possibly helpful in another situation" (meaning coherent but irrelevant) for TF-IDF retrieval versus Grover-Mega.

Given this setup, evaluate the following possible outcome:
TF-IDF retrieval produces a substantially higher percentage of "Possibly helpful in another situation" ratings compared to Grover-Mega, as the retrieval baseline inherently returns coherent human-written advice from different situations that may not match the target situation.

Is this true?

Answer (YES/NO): YES